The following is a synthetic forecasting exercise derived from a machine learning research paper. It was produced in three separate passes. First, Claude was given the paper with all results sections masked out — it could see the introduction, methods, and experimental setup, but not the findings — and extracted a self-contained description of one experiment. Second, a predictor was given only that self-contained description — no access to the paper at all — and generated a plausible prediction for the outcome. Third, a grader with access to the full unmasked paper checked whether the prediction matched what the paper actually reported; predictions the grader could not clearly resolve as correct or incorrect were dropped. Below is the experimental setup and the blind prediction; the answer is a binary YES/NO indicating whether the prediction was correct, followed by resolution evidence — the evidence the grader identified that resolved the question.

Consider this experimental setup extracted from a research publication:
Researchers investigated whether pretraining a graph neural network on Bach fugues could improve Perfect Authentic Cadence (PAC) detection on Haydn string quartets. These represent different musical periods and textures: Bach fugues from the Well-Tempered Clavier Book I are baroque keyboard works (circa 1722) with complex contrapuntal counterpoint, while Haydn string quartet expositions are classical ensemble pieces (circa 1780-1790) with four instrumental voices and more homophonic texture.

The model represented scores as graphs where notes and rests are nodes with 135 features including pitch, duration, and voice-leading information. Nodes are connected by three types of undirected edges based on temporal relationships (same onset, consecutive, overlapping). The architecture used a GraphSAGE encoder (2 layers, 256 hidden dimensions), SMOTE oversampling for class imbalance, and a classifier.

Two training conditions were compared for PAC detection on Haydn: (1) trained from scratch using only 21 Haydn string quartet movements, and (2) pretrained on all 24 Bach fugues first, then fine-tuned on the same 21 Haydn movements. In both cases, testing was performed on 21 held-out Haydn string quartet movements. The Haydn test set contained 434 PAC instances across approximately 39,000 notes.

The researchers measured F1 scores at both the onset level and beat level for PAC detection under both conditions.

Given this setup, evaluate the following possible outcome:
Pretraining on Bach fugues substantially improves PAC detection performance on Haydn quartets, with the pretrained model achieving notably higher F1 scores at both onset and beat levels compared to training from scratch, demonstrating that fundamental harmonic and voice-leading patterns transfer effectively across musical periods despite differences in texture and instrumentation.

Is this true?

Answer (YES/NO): NO